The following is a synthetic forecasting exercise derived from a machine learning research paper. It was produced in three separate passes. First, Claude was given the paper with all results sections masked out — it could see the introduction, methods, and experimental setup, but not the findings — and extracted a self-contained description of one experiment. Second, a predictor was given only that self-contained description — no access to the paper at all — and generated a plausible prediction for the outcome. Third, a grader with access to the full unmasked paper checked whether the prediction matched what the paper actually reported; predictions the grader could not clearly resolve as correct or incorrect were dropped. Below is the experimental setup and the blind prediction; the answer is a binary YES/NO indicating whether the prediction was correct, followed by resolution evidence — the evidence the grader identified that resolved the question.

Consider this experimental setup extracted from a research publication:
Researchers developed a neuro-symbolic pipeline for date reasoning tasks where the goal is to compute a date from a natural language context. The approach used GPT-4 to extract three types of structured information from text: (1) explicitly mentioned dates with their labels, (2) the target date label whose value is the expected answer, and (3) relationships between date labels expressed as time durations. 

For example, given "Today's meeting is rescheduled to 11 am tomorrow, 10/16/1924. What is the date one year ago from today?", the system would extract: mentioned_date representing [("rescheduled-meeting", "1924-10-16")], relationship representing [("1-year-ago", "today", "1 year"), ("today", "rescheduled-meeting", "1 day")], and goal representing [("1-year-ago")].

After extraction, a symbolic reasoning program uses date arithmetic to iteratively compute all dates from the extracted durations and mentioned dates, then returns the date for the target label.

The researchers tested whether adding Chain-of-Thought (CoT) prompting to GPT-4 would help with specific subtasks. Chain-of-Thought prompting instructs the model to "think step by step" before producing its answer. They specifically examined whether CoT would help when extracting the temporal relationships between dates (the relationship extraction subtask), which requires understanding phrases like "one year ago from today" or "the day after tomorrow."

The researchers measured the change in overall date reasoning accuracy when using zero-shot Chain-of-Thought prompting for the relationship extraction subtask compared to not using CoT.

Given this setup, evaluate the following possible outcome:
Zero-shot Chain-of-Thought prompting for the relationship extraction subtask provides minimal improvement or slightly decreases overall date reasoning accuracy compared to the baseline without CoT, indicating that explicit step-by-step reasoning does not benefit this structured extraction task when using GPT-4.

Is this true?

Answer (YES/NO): NO